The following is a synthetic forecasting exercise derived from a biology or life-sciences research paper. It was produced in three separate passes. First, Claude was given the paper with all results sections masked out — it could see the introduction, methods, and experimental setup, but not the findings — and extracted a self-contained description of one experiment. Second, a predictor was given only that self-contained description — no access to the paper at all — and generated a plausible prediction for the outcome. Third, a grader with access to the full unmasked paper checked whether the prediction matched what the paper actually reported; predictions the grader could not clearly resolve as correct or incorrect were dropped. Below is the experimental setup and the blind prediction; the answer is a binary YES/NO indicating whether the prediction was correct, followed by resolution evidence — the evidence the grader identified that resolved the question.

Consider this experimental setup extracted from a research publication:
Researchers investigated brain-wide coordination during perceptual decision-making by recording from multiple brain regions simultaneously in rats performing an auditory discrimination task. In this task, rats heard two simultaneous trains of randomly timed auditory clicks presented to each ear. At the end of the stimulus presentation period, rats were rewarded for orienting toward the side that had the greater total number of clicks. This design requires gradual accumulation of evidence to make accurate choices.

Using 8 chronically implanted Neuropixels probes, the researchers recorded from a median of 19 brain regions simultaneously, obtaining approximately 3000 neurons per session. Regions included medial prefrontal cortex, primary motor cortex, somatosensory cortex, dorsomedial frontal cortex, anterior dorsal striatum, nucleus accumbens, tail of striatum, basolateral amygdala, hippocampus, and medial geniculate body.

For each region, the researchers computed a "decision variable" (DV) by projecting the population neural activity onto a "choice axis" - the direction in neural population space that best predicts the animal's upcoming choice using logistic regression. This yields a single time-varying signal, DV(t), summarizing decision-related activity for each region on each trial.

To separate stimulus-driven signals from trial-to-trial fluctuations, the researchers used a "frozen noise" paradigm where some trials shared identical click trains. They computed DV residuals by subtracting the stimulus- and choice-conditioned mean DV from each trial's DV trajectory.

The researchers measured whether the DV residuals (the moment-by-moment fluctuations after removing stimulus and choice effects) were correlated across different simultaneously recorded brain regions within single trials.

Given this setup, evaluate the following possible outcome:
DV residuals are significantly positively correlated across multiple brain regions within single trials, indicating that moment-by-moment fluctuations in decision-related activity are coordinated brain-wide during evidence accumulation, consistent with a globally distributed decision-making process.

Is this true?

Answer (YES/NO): YES